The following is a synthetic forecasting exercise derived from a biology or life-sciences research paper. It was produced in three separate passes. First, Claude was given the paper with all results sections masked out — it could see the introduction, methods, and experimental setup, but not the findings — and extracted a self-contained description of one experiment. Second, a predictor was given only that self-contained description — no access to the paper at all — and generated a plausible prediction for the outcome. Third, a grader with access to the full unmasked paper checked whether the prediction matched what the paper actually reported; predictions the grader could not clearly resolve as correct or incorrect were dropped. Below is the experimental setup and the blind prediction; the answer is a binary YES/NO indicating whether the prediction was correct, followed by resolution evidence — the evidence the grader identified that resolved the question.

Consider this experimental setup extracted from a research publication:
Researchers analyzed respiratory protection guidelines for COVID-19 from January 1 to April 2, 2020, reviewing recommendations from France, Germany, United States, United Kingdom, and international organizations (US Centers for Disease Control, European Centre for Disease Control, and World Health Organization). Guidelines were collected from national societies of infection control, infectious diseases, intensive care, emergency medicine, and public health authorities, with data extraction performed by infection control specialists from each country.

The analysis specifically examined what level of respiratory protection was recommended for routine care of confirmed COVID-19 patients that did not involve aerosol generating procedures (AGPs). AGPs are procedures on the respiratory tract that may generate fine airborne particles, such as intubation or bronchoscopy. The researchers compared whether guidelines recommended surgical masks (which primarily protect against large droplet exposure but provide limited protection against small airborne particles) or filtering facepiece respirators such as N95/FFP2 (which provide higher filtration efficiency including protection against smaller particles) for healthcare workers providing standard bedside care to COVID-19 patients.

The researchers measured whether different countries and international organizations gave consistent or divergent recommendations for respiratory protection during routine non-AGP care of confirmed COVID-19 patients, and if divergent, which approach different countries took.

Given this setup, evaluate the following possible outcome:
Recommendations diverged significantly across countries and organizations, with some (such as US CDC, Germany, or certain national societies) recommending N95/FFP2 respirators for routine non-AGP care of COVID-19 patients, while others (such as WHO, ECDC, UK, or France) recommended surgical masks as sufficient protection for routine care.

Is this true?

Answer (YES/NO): YES